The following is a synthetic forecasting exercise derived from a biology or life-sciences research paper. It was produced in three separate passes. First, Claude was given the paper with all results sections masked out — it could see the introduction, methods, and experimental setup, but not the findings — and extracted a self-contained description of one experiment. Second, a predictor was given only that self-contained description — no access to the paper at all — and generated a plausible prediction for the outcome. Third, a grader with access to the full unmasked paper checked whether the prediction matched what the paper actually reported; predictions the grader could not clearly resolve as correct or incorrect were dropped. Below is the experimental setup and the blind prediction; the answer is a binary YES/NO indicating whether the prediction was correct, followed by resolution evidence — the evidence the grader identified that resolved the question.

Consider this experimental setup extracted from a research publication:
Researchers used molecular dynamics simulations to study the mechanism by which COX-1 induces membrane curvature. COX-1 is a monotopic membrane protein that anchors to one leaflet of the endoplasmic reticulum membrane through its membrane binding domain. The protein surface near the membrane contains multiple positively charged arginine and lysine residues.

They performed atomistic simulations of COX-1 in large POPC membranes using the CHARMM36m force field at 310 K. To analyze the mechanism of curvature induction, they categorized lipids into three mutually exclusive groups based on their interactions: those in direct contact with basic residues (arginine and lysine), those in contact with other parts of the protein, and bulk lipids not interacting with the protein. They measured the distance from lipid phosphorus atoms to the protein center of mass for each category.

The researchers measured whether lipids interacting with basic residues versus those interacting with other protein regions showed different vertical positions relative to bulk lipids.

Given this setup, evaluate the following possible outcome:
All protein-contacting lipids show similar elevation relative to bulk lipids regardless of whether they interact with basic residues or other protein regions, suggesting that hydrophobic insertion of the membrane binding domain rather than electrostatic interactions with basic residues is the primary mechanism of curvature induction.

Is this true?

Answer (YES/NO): NO